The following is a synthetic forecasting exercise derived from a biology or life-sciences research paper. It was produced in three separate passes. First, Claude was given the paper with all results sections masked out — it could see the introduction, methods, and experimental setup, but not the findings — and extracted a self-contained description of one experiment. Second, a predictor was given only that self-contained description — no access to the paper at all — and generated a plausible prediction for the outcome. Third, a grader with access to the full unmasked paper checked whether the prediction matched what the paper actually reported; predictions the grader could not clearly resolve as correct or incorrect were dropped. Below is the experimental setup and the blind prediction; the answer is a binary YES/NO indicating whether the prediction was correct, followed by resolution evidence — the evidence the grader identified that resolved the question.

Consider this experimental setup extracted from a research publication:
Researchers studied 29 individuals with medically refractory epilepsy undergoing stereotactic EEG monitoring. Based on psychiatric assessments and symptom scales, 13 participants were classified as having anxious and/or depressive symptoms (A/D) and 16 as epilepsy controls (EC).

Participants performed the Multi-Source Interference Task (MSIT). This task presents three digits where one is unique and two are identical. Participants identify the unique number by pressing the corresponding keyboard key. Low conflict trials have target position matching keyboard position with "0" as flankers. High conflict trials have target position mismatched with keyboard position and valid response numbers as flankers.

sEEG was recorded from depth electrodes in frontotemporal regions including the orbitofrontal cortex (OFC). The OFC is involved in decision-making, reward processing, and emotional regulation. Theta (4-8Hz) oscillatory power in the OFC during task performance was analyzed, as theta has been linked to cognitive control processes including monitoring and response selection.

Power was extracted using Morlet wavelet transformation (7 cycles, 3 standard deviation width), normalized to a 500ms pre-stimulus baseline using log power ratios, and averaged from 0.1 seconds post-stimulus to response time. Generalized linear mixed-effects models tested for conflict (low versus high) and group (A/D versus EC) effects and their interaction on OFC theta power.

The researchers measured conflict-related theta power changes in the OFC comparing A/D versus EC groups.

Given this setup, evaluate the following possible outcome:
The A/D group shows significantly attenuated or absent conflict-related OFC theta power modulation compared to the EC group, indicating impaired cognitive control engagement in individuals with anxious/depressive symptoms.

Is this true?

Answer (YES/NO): NO